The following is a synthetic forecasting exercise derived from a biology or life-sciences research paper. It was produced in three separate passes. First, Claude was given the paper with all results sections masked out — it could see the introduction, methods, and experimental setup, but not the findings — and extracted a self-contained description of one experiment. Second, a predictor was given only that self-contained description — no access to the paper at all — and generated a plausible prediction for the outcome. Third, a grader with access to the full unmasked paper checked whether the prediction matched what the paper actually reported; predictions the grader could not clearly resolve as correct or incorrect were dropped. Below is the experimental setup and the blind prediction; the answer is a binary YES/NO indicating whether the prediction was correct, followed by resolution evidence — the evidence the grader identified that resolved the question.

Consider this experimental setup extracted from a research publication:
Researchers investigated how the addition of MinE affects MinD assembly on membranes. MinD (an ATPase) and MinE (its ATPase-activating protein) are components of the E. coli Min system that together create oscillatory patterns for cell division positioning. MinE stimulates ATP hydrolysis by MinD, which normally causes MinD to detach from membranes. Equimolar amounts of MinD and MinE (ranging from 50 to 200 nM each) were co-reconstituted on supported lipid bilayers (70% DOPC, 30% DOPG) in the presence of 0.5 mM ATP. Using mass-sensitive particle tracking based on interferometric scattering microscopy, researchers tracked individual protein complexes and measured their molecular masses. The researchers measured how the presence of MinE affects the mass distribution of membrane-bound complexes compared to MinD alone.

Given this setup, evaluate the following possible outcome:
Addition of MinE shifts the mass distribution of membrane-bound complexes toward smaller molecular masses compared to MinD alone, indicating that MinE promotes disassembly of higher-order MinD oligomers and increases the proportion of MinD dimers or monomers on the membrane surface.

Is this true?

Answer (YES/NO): NO